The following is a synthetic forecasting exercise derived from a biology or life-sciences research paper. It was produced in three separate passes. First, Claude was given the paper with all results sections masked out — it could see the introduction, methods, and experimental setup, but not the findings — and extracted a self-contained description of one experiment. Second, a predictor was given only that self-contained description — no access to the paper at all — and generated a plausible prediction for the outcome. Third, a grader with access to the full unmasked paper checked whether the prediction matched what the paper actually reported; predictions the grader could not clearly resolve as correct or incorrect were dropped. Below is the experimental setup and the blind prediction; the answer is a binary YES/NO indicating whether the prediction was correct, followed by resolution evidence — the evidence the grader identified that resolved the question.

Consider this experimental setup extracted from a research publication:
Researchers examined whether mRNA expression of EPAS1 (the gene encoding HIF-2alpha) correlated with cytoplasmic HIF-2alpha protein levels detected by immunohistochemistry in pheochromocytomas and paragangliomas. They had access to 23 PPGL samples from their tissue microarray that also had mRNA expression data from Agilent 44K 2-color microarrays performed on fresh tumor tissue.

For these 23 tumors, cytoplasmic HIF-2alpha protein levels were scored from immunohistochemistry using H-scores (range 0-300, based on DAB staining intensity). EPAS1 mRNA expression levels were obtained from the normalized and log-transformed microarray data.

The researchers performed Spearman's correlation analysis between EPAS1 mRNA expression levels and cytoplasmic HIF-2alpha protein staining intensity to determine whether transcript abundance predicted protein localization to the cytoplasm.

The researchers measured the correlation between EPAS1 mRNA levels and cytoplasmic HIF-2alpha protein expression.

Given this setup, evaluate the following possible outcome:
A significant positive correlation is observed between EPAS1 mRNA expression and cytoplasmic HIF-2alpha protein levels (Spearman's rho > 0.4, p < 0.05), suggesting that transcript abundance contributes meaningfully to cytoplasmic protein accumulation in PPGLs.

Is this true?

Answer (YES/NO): NO